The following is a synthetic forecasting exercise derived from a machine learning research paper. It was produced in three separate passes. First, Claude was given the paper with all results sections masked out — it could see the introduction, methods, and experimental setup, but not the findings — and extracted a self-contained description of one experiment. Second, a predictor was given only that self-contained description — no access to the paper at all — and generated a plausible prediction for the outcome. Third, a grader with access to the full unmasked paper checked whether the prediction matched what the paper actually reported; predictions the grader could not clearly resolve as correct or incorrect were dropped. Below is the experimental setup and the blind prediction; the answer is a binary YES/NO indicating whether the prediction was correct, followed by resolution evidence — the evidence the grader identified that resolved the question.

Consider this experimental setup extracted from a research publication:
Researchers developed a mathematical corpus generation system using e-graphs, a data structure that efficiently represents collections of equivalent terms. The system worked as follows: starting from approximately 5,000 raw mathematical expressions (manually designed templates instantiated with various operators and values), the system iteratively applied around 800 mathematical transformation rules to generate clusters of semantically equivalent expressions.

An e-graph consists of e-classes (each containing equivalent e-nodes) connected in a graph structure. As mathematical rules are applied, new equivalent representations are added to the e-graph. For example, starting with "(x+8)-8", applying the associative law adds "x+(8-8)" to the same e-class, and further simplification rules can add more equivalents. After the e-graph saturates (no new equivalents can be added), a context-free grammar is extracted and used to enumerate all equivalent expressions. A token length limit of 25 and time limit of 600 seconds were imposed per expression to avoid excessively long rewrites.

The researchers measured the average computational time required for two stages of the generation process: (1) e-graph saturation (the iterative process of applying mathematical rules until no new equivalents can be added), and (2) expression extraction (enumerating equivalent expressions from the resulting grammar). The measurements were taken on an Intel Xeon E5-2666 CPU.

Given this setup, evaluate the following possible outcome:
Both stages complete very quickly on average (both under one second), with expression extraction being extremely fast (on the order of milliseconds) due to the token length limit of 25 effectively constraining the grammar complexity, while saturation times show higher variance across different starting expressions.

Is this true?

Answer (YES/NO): NO